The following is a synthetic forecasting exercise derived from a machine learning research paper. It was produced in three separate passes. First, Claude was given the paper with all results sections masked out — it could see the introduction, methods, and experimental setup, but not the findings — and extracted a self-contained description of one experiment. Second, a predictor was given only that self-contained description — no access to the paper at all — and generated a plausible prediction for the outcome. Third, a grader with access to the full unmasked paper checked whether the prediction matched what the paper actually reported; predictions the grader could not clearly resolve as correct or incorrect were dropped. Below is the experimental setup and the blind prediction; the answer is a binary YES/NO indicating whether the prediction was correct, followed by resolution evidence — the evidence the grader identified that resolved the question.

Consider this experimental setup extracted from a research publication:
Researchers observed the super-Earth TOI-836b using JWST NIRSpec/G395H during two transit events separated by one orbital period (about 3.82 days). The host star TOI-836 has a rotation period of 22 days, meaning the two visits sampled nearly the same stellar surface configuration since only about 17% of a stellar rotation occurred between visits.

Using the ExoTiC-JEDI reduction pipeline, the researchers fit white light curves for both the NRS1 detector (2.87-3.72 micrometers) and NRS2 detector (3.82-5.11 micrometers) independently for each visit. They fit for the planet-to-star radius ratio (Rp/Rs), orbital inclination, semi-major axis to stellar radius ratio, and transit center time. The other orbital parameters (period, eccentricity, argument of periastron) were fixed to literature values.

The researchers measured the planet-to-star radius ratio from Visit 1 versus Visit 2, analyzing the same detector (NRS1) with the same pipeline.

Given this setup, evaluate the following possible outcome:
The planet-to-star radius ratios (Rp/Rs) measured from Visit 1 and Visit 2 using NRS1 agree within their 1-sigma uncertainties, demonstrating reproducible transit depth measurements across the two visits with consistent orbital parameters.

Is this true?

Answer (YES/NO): YES